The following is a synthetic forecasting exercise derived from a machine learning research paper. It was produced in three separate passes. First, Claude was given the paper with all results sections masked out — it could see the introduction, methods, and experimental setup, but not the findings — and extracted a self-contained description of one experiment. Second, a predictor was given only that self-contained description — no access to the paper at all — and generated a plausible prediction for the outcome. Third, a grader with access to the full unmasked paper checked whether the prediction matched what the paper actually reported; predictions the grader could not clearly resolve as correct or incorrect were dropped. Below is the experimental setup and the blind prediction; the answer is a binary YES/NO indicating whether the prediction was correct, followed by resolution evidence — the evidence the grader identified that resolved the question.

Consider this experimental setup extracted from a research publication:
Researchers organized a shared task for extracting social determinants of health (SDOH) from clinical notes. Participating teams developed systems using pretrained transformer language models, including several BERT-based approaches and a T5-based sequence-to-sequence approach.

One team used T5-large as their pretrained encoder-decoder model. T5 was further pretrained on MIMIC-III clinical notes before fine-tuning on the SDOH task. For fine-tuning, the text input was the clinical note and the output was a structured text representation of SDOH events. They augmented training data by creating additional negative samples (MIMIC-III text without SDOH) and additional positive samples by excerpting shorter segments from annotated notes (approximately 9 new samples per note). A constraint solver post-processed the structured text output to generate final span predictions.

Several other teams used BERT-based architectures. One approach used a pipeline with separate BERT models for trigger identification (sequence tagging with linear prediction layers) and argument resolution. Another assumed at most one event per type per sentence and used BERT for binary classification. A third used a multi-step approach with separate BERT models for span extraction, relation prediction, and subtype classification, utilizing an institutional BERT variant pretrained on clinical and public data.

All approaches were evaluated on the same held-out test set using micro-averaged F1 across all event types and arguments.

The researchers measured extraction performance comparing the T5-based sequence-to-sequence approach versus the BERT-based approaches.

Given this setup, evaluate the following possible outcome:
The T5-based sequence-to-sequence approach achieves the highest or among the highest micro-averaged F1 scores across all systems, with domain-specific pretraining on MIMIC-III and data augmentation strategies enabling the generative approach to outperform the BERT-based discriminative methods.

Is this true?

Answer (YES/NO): NO